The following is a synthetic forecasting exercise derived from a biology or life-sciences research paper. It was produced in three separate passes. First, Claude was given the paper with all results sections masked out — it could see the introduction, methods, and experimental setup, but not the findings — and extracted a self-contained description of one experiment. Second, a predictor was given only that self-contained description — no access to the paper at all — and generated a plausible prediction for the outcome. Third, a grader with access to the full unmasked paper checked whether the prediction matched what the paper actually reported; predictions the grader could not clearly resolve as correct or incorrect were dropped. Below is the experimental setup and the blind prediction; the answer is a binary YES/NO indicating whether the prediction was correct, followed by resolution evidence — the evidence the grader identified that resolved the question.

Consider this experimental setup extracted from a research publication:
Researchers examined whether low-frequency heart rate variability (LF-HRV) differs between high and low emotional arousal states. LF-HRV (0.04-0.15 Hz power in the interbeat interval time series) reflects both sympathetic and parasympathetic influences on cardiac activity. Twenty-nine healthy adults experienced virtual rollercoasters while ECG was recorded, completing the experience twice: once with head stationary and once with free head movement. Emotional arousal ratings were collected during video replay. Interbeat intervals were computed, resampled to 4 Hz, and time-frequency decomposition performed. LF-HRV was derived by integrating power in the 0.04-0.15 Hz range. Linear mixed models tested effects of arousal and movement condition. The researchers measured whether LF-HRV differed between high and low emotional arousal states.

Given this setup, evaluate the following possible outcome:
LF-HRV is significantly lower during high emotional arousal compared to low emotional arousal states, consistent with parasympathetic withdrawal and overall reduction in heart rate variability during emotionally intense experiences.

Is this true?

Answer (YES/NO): YES